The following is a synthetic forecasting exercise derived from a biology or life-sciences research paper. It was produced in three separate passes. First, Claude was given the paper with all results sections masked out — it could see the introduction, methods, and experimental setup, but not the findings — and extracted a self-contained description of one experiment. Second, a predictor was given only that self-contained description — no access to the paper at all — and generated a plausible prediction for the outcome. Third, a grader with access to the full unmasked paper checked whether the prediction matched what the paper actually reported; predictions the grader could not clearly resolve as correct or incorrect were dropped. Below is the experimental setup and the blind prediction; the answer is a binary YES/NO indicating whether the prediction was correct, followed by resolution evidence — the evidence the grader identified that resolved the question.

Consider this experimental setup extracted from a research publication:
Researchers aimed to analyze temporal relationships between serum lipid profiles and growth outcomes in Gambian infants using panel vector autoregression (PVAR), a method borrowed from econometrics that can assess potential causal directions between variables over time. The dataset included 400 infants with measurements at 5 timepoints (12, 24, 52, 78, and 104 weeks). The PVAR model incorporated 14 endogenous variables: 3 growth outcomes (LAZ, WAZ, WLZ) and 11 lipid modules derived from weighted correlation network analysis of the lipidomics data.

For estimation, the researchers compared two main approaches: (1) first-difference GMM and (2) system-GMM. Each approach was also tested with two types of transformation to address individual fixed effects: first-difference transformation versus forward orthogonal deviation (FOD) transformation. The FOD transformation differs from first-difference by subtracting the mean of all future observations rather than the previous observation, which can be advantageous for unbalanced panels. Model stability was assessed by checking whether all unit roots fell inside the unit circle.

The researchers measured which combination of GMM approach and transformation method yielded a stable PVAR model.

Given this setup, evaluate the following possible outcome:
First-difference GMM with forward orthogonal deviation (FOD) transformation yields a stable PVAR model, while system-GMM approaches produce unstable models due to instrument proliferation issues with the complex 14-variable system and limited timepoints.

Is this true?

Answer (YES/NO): NO